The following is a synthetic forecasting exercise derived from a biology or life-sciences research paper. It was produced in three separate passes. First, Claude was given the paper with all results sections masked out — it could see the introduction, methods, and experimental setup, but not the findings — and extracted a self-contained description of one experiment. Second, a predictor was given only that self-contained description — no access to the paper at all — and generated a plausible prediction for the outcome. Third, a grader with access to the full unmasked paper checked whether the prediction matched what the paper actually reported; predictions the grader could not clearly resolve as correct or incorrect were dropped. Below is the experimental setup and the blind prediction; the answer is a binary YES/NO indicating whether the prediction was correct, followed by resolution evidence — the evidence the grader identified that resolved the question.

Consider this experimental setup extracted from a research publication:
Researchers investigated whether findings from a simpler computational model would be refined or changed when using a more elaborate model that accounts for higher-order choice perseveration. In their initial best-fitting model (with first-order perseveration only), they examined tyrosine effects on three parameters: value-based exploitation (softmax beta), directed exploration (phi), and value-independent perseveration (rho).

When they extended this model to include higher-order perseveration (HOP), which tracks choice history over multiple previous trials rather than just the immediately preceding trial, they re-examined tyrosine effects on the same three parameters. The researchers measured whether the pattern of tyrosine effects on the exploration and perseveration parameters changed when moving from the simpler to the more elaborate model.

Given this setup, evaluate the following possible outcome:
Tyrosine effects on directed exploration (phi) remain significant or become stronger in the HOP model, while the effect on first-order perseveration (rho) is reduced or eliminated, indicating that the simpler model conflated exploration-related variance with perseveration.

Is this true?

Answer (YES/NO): NO